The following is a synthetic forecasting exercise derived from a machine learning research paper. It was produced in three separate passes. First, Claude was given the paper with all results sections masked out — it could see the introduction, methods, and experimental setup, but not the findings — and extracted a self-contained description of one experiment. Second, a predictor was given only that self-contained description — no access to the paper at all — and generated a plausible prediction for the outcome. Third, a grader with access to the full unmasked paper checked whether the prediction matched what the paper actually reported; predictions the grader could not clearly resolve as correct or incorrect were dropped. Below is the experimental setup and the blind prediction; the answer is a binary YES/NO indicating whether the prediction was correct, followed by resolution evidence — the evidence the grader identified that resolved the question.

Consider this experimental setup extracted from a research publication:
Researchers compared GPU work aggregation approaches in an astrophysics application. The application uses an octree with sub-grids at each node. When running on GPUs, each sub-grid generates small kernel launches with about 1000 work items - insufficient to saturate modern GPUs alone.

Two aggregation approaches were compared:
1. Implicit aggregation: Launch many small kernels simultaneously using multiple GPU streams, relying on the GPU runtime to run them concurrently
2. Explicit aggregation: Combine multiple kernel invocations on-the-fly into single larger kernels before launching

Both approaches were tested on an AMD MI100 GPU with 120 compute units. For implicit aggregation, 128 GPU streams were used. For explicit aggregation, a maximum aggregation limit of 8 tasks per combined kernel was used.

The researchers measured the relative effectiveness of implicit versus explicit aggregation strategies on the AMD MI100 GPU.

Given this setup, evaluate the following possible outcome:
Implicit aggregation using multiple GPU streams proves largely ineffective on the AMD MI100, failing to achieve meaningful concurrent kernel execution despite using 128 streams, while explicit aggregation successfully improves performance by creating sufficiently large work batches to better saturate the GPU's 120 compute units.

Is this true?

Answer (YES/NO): YES